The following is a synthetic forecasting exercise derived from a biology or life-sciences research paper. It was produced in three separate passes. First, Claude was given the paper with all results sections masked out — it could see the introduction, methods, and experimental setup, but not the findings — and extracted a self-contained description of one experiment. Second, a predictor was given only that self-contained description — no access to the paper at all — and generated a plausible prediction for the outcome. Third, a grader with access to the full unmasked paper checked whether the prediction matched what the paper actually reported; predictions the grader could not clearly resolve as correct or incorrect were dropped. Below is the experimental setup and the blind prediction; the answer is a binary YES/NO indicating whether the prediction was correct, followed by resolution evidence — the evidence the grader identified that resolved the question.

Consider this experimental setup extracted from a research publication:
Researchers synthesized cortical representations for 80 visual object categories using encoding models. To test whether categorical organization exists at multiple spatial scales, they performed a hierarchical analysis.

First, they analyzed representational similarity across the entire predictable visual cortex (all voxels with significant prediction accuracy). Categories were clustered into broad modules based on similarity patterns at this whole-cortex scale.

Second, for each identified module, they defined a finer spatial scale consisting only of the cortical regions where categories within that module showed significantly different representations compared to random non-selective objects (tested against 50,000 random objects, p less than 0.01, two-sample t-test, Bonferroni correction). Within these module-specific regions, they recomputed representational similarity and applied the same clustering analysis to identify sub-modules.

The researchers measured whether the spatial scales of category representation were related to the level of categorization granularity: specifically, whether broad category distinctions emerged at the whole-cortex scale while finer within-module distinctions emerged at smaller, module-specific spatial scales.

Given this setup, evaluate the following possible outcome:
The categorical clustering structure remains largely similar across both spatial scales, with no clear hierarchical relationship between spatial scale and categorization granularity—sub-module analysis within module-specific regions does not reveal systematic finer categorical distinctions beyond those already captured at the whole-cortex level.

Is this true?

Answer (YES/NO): NO